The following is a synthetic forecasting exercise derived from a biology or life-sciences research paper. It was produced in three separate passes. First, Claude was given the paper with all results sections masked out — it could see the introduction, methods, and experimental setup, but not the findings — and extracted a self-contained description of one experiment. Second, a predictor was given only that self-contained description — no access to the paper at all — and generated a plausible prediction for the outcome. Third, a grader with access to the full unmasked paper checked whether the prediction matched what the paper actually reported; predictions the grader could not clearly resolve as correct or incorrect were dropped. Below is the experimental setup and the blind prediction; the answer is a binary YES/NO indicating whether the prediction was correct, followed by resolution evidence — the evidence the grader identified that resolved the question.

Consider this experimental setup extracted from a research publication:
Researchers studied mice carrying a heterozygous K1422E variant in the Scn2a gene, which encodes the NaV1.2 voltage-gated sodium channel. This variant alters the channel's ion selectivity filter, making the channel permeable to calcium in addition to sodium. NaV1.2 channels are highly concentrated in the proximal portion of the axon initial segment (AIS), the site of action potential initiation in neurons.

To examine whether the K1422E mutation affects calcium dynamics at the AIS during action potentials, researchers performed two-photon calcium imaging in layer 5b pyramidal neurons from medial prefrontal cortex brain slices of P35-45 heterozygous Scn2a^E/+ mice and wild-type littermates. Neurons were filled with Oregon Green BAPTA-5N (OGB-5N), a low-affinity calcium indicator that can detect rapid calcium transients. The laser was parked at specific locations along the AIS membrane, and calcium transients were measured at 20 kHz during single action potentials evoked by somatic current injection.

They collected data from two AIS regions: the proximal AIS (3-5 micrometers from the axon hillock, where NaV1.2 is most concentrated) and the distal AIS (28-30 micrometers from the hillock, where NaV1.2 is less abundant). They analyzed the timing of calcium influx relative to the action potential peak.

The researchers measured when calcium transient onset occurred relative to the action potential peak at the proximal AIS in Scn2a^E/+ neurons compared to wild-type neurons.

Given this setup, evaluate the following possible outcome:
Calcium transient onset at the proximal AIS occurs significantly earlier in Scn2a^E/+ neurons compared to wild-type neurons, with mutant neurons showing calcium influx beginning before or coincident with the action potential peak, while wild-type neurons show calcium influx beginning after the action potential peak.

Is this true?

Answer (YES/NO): YES